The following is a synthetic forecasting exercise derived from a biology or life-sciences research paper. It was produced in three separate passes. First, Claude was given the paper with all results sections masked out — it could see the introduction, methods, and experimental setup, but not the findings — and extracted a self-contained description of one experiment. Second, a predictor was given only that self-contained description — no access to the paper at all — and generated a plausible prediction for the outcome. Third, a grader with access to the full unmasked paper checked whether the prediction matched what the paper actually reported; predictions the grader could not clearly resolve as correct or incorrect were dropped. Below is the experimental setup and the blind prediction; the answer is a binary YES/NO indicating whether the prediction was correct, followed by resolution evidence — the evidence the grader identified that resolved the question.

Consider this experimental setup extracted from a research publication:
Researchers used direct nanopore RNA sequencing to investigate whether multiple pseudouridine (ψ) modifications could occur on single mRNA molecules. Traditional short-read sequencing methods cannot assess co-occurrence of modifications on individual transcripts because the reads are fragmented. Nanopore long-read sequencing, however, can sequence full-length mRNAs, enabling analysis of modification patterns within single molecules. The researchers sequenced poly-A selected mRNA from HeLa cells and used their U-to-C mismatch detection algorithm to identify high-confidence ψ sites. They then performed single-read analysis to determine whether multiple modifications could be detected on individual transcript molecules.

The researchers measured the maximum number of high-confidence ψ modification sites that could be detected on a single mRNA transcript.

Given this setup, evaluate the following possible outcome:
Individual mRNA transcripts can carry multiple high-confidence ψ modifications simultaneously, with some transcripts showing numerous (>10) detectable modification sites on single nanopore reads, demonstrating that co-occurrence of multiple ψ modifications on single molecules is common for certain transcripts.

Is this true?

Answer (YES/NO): NO